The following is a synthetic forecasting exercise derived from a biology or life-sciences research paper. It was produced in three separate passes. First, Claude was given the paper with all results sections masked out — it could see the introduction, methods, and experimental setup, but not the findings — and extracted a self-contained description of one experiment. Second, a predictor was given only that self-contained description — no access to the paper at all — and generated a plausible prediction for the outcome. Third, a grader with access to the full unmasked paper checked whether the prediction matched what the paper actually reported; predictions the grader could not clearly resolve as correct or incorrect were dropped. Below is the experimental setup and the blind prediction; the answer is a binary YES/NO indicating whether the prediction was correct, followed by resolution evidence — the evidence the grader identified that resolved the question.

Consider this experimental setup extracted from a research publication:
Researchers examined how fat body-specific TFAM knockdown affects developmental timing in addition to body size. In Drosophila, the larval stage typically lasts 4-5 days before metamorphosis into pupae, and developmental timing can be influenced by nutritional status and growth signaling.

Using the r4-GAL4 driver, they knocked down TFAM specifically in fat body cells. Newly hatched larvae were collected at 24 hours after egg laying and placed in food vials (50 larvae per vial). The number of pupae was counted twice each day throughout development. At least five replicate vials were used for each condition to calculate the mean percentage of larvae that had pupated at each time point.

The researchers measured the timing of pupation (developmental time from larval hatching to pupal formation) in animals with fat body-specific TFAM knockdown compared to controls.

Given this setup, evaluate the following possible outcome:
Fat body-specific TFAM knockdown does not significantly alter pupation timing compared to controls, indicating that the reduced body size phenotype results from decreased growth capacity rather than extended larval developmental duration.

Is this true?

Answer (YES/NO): NO